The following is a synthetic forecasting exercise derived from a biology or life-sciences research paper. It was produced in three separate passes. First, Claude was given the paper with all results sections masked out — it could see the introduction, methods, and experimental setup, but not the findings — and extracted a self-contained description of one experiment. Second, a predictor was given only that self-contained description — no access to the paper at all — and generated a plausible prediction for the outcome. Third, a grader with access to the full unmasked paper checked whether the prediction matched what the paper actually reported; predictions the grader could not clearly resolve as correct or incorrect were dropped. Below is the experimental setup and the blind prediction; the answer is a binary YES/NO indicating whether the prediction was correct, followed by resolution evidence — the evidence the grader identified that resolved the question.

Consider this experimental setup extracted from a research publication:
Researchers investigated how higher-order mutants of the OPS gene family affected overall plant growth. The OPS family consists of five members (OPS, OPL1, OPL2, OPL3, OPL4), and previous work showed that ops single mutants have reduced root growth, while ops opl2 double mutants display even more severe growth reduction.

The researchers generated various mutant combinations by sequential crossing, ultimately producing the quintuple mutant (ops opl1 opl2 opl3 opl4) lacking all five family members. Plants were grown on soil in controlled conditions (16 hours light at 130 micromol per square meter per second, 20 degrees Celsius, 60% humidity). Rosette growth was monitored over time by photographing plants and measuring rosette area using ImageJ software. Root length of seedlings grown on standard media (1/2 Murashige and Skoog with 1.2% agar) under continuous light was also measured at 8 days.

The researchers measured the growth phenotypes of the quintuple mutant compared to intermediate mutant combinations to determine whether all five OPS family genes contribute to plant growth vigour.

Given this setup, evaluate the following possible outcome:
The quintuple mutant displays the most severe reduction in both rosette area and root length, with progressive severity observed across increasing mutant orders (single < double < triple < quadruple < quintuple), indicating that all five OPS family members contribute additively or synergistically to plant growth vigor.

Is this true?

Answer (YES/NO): NO